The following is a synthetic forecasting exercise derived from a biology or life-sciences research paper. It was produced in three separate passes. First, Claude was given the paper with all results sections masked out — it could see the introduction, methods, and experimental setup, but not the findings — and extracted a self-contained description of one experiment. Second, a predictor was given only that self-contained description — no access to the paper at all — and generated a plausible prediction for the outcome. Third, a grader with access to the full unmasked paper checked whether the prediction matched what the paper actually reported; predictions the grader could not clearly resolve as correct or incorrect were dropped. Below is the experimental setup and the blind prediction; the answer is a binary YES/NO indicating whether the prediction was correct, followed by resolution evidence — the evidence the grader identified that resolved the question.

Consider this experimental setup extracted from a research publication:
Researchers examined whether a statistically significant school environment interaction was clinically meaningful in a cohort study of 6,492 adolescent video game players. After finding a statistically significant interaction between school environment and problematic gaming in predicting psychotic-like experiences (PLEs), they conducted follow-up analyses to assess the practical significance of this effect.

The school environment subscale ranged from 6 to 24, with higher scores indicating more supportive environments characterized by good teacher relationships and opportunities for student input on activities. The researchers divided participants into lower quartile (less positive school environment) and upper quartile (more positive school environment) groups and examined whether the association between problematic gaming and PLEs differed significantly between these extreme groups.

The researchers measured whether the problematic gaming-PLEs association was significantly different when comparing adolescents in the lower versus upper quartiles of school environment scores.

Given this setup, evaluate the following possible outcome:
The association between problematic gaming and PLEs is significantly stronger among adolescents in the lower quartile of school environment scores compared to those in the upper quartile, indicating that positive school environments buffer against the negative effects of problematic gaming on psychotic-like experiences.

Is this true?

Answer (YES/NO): NO